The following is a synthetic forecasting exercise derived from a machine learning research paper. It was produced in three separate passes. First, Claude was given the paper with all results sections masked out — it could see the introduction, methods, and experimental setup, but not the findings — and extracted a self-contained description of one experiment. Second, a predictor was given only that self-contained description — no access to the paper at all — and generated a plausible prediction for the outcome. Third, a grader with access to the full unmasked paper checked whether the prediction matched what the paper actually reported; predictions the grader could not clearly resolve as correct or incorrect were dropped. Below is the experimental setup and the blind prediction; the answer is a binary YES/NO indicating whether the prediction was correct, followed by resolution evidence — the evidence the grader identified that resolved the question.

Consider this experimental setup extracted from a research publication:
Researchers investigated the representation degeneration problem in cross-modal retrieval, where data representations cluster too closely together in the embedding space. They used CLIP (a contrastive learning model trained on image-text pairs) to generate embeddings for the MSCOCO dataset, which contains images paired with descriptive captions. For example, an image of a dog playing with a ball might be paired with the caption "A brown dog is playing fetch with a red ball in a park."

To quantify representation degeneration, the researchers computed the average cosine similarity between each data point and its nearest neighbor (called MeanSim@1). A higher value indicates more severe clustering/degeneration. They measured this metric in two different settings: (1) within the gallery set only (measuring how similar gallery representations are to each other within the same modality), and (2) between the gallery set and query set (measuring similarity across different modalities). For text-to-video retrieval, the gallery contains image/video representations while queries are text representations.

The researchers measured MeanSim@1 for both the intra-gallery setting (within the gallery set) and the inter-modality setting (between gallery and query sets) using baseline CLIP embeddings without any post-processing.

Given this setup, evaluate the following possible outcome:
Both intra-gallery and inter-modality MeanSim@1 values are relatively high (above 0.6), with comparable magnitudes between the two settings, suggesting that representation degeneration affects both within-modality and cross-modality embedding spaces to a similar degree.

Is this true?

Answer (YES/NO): NO